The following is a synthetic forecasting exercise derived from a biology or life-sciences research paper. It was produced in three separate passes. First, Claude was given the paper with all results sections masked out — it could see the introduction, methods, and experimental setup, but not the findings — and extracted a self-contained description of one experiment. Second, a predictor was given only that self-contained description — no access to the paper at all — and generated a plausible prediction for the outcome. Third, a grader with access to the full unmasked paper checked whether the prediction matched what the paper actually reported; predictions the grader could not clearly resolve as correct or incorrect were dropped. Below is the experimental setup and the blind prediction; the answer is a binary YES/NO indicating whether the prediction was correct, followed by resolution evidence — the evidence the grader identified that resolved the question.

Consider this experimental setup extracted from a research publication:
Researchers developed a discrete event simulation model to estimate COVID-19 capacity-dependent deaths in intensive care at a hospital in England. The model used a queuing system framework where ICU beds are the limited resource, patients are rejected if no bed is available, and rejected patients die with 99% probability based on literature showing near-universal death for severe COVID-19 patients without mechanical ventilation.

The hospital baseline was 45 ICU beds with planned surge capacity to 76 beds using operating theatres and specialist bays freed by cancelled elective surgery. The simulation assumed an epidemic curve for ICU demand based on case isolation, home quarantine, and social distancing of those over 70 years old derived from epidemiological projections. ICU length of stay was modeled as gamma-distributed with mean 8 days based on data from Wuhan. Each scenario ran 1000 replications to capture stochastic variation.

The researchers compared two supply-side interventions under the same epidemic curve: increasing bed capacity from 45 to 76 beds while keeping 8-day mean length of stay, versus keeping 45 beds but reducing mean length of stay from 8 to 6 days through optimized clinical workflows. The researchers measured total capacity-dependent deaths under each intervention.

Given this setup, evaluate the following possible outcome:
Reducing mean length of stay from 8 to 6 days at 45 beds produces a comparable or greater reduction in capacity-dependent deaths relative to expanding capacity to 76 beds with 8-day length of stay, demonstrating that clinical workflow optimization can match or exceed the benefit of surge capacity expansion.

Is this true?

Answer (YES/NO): NO